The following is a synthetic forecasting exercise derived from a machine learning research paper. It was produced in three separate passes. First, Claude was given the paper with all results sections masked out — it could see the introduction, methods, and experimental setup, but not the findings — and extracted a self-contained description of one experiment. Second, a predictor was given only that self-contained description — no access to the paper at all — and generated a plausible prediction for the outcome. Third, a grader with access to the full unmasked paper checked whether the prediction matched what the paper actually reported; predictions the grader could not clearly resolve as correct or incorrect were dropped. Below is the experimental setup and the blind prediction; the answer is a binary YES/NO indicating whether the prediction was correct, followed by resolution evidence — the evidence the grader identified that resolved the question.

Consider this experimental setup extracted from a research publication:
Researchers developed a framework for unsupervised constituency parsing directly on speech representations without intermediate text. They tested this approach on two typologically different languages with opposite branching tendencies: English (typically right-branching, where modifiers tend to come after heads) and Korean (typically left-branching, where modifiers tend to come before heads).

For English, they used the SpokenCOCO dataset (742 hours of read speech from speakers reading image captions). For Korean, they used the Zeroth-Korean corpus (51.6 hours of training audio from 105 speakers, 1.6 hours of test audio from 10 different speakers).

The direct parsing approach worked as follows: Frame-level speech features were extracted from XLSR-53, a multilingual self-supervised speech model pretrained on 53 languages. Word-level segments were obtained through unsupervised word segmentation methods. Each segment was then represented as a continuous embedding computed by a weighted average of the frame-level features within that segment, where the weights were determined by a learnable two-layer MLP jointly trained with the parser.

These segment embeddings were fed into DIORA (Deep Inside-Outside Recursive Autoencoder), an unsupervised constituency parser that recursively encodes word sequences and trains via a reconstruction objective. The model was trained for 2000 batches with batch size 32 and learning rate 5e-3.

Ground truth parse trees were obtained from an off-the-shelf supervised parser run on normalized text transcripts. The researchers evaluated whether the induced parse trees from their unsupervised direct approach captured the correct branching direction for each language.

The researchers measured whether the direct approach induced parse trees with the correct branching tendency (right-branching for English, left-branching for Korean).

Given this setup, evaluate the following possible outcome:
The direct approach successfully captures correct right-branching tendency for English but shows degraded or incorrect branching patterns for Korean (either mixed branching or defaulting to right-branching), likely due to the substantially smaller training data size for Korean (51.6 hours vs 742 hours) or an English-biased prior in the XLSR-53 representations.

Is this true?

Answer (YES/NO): YES